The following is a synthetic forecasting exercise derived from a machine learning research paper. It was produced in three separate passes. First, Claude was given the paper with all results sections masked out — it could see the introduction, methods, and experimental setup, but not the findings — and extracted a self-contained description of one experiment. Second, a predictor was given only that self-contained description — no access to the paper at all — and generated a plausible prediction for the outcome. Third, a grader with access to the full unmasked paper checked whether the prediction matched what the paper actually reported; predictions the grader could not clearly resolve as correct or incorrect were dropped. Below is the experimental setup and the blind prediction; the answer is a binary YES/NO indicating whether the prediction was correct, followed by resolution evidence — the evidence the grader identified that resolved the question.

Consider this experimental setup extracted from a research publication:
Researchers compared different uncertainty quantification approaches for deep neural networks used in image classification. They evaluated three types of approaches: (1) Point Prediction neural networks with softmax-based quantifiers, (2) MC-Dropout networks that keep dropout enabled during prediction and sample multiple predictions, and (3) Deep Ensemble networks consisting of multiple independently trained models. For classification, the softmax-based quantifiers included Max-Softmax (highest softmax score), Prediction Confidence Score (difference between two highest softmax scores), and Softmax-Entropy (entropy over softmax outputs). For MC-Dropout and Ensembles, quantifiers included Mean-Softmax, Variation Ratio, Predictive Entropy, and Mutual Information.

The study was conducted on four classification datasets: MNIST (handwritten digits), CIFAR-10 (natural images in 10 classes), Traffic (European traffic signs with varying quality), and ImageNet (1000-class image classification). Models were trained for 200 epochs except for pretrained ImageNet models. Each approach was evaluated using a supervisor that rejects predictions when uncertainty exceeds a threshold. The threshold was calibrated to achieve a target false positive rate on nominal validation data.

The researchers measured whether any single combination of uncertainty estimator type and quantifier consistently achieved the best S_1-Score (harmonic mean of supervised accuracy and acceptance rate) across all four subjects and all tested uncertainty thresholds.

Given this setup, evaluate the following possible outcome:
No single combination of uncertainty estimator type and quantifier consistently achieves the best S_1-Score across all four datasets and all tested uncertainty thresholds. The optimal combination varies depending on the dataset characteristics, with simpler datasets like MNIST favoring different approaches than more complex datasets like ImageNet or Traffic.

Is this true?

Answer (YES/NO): YES